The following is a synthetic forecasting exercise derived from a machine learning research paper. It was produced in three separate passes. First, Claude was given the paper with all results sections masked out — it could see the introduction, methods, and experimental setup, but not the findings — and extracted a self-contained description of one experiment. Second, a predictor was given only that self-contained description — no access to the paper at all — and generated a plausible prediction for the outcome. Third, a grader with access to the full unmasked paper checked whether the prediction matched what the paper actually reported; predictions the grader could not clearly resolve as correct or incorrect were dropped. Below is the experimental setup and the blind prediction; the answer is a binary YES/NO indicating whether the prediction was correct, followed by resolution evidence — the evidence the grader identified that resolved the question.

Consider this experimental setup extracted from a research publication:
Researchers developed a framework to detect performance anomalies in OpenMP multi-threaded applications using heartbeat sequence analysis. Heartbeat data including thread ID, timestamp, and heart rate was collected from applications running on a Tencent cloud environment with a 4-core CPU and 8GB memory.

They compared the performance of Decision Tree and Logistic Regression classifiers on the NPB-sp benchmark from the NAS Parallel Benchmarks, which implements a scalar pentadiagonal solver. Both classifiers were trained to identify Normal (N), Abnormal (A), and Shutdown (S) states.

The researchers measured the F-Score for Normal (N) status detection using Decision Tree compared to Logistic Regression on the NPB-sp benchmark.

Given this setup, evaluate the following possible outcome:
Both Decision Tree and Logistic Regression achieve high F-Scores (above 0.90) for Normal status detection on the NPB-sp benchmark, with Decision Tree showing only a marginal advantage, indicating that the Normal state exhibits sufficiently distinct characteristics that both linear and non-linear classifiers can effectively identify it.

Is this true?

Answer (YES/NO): NO